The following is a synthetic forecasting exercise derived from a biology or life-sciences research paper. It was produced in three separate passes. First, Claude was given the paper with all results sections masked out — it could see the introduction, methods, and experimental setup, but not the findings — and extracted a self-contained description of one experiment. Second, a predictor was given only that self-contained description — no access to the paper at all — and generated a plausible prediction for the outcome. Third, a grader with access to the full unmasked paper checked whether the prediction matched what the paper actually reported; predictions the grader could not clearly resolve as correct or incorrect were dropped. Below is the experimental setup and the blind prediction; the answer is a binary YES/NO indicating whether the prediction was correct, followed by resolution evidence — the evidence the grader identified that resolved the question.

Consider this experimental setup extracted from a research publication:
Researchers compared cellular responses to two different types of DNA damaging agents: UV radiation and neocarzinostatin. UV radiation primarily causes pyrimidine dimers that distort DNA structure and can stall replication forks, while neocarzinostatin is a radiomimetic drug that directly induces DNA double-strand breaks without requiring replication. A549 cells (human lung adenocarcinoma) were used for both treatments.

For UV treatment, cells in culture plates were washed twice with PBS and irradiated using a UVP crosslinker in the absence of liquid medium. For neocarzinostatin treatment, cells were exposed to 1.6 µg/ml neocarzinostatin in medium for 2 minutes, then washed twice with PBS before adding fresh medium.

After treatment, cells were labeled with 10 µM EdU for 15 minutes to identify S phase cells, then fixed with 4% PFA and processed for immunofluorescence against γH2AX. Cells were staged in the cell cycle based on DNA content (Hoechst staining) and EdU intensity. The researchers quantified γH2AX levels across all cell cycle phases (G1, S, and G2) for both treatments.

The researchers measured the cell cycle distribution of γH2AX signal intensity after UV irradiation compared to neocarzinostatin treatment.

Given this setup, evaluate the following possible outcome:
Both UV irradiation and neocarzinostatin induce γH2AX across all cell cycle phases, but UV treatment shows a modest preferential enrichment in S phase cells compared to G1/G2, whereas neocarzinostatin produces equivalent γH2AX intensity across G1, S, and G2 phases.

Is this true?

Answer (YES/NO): NO